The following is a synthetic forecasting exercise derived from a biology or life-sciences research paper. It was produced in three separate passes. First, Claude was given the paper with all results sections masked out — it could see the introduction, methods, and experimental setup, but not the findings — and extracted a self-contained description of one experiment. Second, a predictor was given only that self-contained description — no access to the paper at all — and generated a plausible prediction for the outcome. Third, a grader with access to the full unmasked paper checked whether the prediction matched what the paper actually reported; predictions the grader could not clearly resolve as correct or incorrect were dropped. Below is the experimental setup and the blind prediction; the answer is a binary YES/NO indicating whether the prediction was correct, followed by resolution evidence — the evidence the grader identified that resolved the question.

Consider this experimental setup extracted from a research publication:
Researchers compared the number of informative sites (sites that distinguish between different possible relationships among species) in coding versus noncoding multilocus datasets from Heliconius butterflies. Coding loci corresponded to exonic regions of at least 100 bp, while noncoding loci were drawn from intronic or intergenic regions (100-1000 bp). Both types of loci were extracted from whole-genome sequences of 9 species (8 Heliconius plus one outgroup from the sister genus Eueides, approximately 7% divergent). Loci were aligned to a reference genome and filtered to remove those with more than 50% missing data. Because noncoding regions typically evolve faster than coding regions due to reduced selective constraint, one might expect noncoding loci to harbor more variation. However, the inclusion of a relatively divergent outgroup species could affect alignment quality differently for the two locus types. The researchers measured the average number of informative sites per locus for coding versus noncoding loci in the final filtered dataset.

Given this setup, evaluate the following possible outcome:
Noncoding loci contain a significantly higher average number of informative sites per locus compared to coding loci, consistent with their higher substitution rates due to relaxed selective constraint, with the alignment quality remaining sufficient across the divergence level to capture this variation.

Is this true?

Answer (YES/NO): NO